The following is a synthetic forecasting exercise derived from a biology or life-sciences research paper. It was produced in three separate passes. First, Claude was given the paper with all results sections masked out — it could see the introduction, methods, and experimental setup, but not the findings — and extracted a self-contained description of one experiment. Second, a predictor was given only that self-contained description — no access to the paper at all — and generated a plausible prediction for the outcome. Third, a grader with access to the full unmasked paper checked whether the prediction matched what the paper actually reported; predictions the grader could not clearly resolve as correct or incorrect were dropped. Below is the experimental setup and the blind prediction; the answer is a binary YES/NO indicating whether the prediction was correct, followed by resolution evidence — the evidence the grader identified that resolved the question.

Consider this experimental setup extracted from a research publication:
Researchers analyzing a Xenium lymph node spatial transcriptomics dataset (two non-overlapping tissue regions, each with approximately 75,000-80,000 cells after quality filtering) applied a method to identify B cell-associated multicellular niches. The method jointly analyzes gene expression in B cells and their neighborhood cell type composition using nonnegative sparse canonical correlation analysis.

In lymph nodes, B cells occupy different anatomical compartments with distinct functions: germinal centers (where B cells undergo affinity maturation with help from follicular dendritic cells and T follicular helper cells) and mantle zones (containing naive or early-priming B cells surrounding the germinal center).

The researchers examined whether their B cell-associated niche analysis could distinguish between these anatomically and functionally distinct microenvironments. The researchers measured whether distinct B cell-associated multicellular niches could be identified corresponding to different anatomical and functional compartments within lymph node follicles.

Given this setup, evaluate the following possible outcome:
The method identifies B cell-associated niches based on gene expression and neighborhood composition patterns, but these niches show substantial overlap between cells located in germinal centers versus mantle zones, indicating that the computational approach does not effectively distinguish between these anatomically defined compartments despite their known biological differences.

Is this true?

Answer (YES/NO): NO